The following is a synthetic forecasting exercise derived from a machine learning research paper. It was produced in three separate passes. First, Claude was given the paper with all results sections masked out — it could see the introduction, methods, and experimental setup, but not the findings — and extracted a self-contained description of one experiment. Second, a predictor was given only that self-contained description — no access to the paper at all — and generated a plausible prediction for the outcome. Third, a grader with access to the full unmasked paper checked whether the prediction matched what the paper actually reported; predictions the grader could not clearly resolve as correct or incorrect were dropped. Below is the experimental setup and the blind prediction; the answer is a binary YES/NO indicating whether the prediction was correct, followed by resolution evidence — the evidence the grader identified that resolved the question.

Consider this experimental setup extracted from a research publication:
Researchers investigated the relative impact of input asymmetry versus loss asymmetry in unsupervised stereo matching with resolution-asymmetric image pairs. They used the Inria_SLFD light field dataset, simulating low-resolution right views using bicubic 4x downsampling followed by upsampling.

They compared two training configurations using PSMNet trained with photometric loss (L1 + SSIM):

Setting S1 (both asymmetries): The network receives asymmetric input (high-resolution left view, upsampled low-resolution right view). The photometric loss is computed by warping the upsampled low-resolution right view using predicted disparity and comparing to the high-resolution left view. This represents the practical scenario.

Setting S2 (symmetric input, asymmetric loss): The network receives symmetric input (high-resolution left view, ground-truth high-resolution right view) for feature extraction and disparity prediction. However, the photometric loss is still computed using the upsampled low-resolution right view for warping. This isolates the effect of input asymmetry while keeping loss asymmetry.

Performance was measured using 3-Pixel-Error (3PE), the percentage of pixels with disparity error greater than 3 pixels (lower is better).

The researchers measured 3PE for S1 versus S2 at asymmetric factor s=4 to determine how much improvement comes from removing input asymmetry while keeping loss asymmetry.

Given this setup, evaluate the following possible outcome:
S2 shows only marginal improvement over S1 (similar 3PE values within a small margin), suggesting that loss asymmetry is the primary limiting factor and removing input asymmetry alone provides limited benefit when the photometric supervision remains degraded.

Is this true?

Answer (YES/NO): YES